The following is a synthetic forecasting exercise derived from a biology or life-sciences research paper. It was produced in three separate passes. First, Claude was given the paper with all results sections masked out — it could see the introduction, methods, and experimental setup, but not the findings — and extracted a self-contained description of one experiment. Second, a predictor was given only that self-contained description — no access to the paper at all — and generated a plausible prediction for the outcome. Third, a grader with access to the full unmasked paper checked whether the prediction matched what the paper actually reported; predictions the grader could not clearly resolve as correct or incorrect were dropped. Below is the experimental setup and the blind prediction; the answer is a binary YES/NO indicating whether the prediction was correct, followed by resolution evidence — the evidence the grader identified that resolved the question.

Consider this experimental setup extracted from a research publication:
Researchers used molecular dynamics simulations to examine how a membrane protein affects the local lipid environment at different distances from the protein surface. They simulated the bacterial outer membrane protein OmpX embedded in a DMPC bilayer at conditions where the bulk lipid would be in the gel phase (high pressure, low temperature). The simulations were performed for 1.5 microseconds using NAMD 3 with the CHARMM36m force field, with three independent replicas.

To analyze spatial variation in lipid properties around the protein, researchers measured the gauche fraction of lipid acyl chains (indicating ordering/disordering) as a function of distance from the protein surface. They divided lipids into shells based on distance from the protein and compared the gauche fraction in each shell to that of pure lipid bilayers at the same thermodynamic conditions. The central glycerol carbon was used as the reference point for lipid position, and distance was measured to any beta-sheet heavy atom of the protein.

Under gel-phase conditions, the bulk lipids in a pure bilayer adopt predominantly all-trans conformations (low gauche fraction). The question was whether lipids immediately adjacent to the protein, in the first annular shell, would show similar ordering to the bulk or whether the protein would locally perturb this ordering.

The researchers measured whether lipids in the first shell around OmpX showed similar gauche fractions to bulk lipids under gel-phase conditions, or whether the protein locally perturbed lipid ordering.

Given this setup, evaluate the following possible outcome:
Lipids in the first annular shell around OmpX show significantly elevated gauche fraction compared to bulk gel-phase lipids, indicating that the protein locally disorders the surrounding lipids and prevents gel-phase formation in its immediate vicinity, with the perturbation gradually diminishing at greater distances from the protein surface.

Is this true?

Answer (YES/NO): YES